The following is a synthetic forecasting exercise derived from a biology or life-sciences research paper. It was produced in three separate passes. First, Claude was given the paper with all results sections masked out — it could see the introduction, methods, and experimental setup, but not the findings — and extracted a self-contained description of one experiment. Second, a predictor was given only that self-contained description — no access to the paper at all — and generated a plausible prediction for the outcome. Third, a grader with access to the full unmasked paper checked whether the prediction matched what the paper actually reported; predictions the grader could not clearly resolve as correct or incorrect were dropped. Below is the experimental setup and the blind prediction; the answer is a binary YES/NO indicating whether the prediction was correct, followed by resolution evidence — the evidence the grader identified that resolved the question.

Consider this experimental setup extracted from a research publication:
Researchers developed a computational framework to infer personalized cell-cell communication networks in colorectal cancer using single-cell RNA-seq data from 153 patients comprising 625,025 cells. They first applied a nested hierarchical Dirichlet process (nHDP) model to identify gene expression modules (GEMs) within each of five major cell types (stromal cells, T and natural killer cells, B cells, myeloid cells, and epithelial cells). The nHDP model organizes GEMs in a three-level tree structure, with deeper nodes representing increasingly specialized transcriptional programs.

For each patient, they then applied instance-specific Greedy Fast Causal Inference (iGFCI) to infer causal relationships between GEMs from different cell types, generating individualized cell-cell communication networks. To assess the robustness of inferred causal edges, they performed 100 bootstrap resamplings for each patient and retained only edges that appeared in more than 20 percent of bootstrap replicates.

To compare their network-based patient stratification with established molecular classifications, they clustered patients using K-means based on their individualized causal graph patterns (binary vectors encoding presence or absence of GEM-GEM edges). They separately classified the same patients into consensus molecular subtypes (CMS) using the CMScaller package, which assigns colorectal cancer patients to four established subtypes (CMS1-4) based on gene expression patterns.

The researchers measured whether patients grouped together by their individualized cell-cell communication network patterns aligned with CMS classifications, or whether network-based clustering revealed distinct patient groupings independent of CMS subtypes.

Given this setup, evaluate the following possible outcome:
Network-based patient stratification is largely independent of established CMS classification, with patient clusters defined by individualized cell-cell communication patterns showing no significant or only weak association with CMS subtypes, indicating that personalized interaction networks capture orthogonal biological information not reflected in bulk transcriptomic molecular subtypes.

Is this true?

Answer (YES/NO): NO